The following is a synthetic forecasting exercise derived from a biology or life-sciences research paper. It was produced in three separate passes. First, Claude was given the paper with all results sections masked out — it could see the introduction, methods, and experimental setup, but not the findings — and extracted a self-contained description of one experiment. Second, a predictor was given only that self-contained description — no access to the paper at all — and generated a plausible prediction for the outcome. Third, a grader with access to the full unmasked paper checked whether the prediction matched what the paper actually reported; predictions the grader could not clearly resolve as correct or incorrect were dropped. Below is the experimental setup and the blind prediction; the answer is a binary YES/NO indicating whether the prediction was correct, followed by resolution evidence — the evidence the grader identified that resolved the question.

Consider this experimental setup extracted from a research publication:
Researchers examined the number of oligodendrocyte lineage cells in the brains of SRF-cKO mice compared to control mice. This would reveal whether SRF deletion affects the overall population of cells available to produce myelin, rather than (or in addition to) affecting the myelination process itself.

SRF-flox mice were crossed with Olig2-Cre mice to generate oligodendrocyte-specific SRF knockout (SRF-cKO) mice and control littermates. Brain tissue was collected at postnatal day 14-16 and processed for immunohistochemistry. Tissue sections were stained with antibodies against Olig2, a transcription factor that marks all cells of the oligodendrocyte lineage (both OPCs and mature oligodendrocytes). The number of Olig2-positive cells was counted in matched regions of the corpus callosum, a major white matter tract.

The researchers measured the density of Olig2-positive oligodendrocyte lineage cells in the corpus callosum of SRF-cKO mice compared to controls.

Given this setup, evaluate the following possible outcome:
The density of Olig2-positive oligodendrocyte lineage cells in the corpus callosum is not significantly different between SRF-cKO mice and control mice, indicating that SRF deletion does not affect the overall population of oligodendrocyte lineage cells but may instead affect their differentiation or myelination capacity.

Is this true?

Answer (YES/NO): YES